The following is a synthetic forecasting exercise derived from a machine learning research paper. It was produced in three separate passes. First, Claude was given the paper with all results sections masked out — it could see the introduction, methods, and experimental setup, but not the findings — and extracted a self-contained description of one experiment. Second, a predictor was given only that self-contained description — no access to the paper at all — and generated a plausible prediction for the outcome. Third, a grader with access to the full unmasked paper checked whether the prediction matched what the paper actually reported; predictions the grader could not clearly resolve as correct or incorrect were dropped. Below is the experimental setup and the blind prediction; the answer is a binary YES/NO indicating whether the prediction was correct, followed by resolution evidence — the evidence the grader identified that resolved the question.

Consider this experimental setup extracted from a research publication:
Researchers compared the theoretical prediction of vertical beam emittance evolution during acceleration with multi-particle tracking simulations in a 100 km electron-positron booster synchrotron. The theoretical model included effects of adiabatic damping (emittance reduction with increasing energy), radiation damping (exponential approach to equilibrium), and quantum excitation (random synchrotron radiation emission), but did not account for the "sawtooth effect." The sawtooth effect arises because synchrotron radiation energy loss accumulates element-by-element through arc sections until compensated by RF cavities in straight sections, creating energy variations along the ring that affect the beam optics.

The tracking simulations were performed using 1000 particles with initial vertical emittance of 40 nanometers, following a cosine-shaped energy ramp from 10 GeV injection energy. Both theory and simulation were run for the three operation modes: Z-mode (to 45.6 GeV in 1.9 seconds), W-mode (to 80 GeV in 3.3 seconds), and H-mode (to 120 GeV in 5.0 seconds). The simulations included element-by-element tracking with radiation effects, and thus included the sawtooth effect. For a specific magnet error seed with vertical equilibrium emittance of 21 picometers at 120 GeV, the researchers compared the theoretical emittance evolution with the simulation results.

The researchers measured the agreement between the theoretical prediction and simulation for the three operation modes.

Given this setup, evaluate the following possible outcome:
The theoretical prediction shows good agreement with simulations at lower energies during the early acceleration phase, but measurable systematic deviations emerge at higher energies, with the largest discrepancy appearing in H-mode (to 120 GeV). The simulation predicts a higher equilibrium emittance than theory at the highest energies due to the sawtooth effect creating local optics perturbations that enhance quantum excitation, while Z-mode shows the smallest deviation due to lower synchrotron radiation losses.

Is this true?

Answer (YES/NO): NO